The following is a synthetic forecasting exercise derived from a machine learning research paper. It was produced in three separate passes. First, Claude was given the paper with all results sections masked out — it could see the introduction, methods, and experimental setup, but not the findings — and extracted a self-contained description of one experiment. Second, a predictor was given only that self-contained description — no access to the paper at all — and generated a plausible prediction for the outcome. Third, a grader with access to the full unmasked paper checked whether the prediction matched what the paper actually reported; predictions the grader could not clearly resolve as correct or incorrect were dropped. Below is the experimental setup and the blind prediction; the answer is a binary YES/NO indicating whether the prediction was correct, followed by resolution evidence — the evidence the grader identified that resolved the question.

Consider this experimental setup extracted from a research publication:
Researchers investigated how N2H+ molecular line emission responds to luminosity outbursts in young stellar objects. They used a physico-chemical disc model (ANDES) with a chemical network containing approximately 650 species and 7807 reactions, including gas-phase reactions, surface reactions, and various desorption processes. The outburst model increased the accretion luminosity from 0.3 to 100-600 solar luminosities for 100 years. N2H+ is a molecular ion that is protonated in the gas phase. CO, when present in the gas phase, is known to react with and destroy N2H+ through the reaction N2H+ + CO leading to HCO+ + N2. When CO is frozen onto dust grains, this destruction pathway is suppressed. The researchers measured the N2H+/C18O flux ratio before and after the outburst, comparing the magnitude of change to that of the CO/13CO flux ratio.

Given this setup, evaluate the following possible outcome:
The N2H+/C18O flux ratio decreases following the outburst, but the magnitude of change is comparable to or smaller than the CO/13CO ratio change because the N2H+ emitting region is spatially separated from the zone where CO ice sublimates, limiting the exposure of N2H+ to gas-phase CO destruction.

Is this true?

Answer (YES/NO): NO